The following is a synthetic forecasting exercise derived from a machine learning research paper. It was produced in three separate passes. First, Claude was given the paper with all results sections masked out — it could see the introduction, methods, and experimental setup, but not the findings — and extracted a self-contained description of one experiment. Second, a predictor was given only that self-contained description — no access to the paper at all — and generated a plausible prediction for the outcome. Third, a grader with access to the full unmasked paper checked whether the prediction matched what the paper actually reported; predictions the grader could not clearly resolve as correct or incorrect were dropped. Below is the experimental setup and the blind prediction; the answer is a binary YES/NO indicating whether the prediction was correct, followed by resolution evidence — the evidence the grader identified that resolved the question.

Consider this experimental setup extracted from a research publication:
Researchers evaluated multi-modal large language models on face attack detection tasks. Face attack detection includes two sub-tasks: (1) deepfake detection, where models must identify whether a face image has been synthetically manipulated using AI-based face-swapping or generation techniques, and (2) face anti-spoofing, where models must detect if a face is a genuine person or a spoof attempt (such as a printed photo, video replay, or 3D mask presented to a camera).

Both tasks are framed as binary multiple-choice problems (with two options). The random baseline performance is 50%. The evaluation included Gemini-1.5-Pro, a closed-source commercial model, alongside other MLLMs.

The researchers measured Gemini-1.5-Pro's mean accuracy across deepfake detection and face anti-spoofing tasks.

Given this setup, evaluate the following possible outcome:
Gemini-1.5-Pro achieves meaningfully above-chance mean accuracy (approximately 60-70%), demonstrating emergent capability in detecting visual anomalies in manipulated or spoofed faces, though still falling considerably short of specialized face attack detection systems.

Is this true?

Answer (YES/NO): NO